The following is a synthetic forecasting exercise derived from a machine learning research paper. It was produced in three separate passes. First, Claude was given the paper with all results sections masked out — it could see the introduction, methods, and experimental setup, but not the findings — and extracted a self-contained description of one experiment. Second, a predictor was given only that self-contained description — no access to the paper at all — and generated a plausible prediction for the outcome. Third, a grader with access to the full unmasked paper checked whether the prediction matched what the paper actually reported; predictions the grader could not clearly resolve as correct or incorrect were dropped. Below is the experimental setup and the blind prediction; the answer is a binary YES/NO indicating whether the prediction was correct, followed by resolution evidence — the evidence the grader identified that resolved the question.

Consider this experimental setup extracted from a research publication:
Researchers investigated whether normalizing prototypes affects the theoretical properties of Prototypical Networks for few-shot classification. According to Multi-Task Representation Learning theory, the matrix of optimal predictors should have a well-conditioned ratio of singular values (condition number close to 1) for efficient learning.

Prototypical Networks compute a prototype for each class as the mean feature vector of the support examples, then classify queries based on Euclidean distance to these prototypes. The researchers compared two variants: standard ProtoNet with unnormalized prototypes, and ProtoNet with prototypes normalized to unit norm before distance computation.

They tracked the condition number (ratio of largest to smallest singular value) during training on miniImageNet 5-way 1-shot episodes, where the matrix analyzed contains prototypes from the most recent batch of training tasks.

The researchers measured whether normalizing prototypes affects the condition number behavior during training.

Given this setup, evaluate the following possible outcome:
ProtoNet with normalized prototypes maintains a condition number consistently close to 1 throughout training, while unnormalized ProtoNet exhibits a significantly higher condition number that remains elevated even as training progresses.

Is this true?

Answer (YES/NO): NO